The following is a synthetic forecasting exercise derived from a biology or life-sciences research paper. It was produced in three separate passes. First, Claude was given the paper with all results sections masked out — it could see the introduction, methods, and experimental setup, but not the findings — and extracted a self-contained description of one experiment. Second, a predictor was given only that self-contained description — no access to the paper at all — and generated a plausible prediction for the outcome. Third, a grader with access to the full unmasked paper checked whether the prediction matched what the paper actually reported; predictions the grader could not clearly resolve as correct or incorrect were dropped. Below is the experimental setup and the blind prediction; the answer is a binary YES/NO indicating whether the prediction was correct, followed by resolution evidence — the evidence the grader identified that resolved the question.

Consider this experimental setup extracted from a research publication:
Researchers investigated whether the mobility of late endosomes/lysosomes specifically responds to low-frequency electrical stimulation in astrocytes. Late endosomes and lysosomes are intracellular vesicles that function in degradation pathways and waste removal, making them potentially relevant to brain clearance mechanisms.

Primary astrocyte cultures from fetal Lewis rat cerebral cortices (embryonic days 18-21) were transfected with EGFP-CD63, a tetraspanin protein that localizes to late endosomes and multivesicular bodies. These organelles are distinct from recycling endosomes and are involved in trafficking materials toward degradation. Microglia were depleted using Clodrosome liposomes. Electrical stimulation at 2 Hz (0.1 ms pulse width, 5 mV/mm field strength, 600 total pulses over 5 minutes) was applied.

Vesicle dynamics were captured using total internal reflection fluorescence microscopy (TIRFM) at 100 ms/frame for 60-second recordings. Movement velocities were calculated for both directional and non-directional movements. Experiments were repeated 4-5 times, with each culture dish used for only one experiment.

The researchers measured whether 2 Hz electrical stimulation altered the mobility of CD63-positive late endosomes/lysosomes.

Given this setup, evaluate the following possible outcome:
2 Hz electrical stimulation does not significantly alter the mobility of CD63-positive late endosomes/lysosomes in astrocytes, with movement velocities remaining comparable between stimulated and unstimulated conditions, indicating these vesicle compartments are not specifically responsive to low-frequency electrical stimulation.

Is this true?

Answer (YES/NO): NO